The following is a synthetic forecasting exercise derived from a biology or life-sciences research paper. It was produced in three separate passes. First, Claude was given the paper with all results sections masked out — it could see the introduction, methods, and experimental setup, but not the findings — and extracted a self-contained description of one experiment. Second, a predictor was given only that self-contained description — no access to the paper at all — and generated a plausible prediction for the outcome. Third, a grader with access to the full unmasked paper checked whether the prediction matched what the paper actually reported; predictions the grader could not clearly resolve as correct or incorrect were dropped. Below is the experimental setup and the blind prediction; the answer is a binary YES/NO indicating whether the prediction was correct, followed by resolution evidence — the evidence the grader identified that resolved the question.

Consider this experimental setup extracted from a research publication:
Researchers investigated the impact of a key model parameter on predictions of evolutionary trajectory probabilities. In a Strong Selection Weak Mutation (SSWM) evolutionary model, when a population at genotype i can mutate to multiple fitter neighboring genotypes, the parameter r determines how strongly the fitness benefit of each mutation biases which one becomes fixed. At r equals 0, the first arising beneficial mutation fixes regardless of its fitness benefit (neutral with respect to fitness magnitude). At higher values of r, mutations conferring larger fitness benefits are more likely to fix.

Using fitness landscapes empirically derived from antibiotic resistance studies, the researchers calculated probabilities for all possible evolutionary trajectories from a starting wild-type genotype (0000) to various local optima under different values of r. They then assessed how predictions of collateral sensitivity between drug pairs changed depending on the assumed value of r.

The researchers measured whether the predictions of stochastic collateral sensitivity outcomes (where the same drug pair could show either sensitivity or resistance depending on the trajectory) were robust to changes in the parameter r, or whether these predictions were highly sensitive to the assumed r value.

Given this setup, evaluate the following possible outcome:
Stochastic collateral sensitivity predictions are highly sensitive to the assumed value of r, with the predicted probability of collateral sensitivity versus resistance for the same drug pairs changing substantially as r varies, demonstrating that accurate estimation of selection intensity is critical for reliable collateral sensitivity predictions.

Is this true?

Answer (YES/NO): NO